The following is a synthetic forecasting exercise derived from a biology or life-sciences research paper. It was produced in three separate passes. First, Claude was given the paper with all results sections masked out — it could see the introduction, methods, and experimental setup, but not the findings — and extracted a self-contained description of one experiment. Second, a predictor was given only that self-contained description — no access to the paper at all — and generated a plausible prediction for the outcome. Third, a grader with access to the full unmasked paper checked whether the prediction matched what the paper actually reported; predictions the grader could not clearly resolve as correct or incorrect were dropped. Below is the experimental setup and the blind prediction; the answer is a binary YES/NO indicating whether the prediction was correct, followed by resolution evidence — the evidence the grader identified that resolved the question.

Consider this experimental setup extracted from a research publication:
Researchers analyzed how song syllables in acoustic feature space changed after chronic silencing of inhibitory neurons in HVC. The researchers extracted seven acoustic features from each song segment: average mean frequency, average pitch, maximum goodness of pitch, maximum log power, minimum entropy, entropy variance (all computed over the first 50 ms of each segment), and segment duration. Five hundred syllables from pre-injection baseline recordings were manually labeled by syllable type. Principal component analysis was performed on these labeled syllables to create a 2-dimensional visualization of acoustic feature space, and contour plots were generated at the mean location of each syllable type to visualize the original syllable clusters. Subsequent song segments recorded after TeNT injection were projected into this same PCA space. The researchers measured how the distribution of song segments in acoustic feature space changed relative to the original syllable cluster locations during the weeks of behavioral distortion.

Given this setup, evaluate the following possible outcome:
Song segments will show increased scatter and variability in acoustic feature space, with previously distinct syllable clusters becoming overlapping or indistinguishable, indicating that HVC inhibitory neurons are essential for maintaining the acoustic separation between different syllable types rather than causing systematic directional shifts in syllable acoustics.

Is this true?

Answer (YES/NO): NO